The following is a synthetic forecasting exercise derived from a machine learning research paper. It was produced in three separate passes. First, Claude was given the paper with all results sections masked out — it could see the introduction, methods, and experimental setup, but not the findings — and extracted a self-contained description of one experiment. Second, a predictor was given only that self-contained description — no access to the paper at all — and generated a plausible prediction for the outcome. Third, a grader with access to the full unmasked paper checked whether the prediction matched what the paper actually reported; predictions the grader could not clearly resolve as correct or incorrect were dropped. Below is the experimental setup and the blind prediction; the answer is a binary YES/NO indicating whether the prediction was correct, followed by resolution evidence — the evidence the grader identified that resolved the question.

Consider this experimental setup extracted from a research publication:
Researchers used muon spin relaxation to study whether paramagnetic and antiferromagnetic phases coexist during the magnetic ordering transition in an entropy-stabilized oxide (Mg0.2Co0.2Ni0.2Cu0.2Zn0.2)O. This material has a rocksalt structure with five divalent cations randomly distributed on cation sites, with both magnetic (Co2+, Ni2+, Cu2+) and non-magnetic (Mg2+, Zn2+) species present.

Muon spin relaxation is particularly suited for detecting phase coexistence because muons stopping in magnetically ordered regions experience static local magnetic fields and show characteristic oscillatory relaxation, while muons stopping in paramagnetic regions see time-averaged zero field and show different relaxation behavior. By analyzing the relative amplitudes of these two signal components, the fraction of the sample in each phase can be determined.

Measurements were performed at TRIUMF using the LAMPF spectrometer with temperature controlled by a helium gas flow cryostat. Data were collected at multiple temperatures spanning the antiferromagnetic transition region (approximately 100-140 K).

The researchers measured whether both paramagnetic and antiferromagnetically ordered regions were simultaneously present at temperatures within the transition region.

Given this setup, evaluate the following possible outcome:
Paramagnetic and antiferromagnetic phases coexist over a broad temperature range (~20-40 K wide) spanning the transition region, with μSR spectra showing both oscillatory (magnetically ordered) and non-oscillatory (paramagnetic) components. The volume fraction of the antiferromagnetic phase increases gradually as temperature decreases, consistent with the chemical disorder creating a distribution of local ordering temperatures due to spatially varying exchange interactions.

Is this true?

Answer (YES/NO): YES